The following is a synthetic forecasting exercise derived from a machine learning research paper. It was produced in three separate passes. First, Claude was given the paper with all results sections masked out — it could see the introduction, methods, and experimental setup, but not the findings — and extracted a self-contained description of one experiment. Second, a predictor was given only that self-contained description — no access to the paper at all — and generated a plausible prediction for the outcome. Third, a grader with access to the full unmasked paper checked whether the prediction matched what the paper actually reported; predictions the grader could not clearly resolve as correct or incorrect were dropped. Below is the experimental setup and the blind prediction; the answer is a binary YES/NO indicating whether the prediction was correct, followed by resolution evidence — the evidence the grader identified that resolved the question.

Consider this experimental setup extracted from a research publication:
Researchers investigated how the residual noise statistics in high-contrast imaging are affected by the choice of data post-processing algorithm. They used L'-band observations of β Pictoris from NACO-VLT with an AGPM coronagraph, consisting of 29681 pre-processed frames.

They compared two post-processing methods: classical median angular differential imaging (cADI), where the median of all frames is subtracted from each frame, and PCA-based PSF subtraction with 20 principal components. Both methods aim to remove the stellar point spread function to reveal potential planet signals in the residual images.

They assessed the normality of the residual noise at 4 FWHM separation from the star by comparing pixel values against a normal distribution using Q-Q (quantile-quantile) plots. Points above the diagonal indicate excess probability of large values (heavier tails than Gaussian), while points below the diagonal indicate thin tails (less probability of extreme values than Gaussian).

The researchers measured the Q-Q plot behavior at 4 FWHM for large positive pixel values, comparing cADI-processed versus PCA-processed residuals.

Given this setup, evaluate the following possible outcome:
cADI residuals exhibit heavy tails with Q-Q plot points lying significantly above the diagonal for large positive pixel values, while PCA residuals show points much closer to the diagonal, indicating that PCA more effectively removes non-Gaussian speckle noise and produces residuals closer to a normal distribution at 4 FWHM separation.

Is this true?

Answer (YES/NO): NO